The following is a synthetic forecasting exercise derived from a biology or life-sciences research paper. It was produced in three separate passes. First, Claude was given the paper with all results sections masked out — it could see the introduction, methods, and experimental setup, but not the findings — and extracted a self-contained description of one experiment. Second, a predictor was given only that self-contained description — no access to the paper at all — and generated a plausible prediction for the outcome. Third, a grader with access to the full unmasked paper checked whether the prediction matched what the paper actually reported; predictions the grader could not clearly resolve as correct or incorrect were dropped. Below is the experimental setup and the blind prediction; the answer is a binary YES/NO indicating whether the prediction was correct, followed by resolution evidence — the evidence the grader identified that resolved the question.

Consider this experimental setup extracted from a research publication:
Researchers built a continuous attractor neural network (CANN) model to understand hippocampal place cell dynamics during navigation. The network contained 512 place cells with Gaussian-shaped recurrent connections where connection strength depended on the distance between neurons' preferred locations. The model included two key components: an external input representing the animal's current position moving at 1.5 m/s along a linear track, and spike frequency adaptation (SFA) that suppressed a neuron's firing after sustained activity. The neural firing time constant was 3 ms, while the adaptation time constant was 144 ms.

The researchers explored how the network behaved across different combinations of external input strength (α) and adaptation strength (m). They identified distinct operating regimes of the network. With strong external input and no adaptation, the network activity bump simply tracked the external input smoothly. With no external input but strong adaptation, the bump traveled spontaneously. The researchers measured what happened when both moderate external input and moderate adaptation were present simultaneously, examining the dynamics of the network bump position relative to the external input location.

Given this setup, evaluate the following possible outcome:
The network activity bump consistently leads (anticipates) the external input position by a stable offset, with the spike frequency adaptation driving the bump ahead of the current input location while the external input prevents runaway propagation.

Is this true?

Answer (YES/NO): NO